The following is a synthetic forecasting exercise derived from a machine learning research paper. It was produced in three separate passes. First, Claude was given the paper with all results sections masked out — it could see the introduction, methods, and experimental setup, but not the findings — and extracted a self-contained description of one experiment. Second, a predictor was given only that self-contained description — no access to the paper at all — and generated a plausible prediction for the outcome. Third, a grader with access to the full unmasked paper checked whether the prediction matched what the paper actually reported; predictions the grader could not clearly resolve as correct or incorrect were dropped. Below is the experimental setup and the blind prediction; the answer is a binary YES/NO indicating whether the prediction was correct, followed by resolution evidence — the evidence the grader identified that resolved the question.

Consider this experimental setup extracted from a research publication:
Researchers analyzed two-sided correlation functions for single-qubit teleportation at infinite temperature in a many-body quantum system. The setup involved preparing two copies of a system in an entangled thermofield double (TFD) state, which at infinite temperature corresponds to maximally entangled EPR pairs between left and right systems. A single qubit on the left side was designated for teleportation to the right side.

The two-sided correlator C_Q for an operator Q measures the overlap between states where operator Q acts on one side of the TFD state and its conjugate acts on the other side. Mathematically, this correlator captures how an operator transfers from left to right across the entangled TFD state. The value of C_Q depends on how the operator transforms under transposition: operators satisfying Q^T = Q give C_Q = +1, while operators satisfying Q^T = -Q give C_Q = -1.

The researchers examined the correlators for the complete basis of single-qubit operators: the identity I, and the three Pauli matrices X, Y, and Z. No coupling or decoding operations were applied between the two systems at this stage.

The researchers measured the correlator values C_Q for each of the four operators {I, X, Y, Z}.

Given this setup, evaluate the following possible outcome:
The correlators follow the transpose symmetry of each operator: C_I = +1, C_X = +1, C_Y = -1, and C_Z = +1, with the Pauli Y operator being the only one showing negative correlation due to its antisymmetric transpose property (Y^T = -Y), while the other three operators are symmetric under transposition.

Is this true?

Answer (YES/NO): YES